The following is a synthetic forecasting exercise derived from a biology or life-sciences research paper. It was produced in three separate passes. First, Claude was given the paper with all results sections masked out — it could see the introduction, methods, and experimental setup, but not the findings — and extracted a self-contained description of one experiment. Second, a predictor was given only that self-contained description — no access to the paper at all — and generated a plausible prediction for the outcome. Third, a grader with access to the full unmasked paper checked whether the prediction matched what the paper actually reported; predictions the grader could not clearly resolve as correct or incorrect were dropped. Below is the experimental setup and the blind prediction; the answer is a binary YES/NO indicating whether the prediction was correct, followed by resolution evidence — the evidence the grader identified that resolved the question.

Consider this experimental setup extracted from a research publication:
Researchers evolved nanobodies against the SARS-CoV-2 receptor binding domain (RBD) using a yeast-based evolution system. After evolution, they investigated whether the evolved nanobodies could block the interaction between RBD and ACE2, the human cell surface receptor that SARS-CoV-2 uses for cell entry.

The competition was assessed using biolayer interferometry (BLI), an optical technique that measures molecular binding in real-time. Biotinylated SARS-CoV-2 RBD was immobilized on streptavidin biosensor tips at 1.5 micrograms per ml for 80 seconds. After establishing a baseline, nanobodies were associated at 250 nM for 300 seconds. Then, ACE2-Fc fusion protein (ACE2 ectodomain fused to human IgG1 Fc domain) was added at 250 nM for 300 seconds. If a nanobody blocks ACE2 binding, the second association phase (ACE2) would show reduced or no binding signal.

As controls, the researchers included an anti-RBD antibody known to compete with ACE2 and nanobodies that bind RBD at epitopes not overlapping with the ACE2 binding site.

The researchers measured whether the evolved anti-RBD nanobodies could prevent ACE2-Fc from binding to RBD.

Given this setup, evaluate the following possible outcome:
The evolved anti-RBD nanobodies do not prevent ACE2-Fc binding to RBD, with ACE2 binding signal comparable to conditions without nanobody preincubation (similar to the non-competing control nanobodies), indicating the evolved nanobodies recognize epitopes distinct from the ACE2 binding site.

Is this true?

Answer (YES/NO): NO